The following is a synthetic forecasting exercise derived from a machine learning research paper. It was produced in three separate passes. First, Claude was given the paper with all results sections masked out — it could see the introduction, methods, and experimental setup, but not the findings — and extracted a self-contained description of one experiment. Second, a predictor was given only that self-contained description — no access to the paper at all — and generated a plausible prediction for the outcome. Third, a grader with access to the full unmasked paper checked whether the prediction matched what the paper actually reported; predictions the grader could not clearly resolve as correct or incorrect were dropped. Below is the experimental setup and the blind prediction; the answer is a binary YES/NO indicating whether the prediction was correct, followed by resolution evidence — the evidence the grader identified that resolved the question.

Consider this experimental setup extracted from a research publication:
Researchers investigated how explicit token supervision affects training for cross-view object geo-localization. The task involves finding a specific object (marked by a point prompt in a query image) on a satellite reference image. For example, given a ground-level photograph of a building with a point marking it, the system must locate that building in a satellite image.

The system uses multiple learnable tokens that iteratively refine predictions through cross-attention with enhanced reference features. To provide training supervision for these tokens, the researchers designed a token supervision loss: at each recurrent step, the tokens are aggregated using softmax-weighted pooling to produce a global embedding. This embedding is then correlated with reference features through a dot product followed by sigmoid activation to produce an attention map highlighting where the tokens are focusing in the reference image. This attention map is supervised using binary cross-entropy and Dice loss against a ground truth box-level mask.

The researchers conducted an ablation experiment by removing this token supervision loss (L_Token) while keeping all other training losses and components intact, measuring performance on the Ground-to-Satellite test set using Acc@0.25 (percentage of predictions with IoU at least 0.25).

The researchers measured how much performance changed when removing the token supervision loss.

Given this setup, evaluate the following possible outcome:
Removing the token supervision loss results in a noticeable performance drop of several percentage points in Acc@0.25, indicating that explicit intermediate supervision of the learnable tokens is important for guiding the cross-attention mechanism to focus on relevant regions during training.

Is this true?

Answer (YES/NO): NO